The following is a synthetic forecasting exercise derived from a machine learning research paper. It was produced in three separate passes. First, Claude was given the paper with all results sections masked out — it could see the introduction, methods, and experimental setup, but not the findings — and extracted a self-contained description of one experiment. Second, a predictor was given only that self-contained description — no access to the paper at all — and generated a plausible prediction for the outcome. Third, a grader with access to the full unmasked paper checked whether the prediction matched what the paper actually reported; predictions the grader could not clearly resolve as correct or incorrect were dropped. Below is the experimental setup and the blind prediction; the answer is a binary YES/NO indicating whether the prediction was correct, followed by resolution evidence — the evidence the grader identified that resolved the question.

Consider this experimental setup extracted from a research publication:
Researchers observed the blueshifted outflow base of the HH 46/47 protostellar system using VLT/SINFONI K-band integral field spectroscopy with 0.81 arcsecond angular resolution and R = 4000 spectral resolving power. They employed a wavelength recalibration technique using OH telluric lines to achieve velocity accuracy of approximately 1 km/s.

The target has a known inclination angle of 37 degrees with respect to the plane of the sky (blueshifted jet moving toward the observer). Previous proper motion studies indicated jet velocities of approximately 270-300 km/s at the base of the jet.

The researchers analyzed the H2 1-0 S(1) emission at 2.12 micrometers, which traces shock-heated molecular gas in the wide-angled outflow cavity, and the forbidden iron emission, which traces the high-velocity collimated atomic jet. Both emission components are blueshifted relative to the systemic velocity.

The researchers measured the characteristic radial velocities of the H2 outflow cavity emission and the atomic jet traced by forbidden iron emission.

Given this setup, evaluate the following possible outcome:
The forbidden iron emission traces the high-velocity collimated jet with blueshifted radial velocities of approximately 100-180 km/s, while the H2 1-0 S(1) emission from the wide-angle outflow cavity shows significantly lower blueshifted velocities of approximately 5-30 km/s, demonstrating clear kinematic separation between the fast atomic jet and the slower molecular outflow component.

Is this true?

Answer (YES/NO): NO